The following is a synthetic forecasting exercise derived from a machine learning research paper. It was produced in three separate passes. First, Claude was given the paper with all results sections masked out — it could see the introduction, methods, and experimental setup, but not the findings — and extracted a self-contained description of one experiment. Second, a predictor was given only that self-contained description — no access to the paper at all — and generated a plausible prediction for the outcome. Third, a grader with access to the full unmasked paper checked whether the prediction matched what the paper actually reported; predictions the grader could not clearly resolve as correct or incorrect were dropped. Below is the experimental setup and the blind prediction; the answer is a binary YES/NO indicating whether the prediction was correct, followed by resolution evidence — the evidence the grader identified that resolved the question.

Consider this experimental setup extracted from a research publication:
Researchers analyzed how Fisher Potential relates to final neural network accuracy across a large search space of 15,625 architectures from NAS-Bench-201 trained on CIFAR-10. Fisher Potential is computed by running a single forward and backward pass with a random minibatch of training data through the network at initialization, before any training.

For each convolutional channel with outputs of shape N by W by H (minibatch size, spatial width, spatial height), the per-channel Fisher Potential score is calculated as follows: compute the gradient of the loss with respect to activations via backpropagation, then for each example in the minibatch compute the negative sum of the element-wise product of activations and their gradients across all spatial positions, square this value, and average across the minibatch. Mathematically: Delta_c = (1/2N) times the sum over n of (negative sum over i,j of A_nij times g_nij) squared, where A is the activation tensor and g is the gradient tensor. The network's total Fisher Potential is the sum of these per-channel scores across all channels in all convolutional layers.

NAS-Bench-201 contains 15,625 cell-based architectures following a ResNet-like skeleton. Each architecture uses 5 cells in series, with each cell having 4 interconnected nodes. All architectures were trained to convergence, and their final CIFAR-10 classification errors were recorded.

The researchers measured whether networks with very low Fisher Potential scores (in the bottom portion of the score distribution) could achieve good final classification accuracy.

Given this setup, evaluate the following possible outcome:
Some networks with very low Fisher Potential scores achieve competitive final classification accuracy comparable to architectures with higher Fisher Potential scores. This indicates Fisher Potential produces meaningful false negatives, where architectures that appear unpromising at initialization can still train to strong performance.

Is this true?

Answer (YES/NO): NO